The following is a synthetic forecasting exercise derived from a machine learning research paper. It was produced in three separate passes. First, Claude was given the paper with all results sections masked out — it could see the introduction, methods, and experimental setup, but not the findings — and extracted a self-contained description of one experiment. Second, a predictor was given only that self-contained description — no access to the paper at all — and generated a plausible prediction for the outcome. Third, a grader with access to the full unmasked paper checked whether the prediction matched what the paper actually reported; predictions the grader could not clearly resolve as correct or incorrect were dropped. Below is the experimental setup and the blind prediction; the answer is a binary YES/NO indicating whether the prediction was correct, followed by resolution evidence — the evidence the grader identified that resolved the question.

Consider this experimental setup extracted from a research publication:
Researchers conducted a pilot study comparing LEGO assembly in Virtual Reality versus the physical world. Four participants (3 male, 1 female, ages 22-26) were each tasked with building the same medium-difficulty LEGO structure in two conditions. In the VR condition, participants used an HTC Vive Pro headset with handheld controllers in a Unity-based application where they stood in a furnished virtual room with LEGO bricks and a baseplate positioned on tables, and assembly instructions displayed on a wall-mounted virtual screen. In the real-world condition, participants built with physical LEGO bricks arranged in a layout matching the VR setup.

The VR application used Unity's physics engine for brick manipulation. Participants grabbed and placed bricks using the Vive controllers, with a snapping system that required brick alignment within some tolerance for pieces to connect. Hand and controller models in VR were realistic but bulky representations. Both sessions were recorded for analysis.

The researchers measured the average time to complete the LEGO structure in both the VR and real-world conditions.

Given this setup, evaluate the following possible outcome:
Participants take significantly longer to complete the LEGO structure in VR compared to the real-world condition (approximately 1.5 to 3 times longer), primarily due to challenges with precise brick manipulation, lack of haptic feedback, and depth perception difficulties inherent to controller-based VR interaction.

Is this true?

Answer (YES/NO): YES